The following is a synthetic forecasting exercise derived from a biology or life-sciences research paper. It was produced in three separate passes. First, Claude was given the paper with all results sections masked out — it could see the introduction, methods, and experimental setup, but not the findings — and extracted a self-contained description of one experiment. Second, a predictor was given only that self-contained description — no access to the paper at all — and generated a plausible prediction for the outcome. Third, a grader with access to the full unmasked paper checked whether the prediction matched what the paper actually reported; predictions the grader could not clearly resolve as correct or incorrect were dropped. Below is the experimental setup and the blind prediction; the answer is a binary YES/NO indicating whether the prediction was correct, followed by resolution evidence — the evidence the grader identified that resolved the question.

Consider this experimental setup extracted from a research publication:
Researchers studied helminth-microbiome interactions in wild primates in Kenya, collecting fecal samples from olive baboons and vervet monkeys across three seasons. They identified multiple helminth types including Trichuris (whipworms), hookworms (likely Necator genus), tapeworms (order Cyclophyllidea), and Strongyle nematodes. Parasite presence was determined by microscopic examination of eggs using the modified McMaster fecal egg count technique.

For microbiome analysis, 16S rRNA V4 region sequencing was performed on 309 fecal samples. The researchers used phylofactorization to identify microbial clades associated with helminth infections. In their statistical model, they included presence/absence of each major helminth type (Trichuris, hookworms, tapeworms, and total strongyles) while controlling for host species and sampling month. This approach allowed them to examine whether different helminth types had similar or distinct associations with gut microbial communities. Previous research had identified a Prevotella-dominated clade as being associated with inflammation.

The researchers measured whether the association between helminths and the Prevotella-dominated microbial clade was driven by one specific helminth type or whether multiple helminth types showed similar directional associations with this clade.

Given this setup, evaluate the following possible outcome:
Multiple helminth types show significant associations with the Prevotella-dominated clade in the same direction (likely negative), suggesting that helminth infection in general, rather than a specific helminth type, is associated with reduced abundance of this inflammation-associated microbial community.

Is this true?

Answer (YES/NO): NO